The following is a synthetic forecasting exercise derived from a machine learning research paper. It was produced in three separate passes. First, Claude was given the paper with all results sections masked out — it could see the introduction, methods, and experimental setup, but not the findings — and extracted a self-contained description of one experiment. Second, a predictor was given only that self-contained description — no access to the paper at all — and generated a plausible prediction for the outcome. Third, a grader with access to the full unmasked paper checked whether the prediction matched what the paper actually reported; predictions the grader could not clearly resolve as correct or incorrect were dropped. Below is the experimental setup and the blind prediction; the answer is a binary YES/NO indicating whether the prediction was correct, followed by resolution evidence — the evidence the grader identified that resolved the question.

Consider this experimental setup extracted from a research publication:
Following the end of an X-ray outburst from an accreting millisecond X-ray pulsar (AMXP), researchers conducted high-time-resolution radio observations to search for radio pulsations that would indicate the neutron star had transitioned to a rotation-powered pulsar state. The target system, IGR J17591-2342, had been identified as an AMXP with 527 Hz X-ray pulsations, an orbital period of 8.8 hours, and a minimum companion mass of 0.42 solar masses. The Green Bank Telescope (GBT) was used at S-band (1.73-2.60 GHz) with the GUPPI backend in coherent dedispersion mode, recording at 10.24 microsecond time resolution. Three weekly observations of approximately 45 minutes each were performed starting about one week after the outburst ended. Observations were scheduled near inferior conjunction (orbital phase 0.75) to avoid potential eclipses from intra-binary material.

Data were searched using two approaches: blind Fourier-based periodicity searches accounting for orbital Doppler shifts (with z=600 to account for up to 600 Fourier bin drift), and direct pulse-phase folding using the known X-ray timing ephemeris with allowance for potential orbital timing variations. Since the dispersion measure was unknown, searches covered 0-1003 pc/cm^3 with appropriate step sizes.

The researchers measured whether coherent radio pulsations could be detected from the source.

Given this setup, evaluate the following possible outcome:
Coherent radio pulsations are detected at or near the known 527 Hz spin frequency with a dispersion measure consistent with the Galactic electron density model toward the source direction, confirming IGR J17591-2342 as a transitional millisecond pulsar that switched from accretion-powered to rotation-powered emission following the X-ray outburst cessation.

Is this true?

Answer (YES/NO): NO